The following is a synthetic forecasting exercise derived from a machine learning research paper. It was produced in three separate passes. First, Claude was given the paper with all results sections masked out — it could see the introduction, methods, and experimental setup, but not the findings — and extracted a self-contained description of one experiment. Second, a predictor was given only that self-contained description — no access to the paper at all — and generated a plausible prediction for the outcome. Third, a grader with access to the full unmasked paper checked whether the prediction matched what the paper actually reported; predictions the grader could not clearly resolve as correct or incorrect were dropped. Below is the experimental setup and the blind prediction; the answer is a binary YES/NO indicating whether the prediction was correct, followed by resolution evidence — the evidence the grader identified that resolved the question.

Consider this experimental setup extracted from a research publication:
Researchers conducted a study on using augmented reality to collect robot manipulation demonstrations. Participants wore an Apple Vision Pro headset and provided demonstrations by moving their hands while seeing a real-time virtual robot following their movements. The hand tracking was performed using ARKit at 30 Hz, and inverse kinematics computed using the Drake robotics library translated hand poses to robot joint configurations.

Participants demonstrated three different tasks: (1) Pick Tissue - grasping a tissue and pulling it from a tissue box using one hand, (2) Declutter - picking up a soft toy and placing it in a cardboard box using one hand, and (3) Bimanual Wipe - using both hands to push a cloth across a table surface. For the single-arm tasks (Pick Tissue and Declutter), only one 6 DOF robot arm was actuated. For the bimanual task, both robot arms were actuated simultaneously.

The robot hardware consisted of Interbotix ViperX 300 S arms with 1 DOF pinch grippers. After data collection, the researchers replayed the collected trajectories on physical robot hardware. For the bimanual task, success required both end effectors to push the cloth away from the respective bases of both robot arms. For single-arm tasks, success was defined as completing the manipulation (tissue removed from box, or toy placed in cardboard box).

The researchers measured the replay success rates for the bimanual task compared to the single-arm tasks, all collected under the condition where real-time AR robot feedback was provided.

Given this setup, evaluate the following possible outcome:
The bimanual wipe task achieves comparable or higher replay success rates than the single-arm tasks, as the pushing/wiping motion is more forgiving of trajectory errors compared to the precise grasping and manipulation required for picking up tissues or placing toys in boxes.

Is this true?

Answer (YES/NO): YES